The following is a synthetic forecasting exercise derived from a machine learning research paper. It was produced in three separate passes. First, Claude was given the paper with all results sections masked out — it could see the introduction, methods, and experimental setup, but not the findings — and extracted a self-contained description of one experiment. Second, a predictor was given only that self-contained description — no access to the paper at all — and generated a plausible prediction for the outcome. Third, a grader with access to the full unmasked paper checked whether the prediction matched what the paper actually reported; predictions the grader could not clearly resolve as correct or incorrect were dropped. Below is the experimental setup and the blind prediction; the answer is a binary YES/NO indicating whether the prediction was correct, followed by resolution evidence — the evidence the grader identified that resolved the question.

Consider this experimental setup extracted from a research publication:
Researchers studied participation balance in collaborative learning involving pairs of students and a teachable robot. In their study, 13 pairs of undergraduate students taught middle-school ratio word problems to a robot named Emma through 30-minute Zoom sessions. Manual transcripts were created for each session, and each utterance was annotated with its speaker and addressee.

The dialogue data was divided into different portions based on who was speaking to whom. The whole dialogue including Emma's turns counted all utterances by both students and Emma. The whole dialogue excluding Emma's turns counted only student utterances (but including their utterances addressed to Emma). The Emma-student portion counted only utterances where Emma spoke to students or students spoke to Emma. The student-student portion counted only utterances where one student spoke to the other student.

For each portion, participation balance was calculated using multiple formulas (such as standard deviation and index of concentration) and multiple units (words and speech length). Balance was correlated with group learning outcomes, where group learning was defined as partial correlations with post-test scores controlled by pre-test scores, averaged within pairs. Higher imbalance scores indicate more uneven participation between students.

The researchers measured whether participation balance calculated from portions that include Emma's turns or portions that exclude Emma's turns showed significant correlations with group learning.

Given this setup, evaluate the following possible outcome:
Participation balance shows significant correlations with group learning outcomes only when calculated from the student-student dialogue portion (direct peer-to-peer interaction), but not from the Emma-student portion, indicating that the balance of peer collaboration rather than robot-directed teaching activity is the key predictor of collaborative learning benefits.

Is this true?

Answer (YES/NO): NO